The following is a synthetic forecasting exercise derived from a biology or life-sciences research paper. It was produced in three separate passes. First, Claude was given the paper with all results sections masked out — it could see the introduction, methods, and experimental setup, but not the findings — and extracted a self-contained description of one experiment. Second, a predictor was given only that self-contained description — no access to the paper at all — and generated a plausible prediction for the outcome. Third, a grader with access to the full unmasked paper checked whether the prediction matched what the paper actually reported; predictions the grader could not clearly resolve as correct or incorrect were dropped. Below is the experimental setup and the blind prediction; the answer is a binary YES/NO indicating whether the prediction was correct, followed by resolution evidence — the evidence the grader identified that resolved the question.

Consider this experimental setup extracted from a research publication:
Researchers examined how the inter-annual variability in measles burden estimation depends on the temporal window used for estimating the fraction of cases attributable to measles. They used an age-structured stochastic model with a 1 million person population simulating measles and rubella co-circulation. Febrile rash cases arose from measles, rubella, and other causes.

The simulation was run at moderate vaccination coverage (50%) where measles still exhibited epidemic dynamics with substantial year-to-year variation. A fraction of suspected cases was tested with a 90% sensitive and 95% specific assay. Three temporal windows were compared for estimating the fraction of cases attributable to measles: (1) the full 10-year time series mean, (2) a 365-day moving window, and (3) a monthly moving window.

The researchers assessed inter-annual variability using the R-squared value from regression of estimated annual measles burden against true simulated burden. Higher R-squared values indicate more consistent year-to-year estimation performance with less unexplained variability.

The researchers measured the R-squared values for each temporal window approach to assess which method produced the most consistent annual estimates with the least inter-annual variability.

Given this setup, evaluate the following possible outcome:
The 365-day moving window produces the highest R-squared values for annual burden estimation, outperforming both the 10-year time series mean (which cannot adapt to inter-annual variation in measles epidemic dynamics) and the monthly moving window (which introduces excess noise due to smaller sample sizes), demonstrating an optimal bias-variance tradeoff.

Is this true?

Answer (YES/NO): NO